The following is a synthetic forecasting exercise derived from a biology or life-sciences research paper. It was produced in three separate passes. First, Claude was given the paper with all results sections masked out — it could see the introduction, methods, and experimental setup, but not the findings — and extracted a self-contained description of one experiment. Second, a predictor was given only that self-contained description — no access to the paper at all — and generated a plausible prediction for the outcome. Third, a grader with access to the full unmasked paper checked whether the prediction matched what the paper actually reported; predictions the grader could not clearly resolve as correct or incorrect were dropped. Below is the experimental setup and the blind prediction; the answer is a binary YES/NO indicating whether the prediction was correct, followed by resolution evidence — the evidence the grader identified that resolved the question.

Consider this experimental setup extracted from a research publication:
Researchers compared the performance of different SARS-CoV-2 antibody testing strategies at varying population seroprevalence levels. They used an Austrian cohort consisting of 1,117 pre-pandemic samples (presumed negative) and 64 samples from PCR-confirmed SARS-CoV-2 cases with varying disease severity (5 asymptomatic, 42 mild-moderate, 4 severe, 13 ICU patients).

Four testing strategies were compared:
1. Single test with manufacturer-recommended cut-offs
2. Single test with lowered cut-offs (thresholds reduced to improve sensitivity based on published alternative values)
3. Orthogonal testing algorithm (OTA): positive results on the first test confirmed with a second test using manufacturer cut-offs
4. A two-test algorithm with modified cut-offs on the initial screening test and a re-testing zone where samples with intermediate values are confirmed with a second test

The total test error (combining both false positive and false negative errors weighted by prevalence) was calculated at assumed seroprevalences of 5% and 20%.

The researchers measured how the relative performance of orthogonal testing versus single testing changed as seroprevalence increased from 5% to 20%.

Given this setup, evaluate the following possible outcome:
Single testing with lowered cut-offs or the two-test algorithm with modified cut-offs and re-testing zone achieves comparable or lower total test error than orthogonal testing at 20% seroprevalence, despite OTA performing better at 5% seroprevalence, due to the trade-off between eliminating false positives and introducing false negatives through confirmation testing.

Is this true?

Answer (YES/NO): NO